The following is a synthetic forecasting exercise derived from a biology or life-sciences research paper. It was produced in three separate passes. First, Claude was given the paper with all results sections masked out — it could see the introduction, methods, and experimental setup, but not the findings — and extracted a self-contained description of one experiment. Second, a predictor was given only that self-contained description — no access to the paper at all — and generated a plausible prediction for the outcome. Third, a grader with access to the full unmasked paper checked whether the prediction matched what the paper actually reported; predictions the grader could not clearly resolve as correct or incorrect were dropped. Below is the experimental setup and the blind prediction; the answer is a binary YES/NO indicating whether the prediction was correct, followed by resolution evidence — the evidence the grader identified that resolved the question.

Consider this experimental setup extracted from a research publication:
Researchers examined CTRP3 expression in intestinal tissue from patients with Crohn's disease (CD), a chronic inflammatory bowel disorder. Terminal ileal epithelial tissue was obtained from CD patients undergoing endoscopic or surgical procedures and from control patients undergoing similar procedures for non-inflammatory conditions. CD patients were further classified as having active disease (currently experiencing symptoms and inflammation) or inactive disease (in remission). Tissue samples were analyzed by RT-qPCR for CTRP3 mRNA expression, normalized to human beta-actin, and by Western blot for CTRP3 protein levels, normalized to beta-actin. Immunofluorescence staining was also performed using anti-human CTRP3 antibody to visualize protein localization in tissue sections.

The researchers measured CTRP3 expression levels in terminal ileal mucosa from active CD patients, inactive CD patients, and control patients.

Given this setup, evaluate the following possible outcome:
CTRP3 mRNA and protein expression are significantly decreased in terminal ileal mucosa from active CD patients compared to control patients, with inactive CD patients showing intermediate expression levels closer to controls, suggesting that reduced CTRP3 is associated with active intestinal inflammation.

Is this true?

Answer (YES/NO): NO